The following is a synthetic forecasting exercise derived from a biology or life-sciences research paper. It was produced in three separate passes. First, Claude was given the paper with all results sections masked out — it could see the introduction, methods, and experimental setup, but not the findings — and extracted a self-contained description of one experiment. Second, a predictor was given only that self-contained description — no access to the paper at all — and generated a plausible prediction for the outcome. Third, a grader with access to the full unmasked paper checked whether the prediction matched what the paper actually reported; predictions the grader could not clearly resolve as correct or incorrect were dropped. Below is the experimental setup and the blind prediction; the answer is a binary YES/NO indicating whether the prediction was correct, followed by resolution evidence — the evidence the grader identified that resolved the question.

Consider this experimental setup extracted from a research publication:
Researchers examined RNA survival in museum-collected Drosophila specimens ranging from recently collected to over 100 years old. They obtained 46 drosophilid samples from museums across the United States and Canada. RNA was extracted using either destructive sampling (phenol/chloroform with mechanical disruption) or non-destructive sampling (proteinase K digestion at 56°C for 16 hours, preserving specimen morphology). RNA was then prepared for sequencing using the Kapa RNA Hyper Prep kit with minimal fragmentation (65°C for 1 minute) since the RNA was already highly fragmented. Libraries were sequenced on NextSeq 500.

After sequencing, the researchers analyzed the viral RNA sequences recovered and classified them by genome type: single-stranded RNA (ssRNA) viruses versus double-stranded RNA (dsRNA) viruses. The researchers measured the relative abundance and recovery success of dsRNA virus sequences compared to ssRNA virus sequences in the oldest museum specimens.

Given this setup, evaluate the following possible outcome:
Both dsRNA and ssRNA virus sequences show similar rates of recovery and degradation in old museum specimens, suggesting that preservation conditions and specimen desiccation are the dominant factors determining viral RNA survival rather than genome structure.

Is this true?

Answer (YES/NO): NO